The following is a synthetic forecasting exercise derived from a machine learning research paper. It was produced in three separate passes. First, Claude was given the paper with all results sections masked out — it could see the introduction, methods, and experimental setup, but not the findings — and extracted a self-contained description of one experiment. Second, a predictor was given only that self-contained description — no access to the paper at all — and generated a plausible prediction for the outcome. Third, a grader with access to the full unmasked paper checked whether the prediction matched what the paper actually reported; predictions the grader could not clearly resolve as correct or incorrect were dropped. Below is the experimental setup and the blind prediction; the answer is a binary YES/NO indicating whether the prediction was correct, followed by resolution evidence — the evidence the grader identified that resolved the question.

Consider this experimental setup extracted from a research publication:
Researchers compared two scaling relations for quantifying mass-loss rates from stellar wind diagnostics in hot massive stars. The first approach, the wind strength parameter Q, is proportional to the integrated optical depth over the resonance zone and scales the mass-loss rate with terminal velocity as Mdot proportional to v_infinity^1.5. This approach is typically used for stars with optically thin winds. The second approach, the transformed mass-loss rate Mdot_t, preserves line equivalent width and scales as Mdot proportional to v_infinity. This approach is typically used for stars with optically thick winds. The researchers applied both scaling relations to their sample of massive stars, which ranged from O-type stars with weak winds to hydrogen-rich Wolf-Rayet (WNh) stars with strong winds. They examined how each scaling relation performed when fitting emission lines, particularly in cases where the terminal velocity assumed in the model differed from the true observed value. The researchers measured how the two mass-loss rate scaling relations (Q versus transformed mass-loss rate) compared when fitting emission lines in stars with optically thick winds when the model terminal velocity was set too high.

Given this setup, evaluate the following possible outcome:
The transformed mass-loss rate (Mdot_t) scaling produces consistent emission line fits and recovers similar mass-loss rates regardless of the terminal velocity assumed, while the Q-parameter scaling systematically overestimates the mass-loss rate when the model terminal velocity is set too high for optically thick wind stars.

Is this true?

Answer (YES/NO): NO